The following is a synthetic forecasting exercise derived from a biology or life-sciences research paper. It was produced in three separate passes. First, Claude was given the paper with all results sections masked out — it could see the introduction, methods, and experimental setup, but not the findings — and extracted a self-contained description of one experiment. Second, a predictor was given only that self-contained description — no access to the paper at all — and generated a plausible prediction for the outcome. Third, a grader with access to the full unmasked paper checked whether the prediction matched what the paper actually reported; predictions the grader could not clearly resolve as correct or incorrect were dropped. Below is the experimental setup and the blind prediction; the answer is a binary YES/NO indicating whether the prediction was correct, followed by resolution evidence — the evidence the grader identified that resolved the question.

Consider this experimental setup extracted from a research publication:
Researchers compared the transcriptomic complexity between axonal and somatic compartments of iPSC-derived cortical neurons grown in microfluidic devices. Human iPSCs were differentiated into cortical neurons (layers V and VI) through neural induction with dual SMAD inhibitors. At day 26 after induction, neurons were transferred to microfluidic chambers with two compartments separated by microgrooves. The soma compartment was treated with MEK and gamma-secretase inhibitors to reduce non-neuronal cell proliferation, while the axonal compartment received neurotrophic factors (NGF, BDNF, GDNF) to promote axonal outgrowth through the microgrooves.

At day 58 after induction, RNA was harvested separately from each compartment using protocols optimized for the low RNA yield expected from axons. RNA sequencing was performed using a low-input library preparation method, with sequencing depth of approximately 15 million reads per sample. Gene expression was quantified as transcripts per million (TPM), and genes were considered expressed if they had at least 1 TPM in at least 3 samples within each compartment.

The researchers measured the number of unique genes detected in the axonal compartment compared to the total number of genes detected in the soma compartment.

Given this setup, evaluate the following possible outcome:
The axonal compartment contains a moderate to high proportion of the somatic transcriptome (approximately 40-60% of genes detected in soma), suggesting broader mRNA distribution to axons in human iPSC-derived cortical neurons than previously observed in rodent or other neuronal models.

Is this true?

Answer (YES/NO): NO